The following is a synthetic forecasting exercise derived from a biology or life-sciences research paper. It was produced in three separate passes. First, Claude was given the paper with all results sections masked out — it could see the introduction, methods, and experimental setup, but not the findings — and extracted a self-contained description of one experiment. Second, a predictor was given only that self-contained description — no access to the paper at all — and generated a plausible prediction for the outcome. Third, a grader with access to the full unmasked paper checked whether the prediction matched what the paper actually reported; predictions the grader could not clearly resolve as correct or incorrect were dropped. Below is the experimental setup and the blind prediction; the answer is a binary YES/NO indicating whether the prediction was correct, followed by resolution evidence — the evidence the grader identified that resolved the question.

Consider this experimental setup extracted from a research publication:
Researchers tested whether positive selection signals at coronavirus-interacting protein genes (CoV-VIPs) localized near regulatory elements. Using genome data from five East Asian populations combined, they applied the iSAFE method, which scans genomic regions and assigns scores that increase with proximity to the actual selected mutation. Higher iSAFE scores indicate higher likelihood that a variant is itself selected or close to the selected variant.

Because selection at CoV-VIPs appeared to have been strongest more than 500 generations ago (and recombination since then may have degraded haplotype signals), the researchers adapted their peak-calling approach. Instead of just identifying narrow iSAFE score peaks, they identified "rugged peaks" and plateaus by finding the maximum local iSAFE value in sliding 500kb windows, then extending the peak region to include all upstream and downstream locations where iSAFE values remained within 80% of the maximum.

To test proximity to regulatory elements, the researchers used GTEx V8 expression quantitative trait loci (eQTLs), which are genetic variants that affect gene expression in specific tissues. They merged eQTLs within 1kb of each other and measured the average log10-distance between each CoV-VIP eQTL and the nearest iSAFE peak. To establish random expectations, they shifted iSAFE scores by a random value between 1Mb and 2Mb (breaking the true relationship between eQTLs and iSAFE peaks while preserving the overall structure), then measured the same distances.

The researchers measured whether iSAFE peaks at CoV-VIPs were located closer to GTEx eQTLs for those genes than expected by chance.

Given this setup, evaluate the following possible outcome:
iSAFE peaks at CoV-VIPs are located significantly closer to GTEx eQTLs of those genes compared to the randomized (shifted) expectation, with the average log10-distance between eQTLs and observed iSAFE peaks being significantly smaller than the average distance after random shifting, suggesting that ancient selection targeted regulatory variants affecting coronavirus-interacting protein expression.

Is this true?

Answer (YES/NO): YES